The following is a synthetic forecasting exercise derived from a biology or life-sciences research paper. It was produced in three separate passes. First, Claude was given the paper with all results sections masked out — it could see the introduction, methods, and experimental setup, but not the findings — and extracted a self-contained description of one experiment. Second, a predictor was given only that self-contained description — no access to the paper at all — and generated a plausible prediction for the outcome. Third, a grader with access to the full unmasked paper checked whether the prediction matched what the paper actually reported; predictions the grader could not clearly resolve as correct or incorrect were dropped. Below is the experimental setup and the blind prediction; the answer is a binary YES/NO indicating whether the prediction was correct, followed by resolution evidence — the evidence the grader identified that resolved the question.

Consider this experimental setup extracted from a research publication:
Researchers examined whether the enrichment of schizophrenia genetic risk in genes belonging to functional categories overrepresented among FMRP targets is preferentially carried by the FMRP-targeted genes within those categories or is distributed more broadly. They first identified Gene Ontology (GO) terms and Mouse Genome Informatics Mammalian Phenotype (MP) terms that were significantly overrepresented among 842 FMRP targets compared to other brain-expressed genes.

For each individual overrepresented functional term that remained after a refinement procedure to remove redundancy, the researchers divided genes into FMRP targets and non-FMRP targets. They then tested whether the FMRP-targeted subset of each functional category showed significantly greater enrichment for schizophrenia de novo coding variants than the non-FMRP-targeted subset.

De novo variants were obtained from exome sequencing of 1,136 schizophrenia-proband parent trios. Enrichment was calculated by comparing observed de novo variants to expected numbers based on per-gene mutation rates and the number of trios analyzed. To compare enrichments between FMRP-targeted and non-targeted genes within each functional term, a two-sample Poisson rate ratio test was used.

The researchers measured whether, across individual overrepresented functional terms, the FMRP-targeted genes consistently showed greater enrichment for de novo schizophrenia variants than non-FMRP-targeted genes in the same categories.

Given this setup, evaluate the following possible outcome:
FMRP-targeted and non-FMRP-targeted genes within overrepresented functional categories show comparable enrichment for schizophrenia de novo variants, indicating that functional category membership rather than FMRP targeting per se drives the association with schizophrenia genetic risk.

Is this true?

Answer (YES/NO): NO